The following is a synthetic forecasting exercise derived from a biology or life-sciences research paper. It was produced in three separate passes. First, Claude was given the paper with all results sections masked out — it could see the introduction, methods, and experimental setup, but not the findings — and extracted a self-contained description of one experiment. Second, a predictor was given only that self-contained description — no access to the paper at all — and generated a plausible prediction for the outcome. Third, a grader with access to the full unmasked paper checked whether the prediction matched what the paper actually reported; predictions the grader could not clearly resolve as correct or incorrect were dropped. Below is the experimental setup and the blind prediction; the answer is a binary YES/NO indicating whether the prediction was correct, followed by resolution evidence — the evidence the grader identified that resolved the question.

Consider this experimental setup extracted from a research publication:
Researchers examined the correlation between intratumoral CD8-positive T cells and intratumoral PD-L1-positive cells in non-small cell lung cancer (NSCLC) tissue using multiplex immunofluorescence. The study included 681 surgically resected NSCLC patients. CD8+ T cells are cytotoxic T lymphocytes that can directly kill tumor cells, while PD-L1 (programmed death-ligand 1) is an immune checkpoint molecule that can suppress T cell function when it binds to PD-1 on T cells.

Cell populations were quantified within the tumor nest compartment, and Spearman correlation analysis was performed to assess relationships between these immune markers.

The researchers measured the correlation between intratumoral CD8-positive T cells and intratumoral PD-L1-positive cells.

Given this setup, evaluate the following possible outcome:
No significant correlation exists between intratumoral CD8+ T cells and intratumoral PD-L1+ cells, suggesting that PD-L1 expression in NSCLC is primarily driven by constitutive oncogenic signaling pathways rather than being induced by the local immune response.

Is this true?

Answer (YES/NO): NO